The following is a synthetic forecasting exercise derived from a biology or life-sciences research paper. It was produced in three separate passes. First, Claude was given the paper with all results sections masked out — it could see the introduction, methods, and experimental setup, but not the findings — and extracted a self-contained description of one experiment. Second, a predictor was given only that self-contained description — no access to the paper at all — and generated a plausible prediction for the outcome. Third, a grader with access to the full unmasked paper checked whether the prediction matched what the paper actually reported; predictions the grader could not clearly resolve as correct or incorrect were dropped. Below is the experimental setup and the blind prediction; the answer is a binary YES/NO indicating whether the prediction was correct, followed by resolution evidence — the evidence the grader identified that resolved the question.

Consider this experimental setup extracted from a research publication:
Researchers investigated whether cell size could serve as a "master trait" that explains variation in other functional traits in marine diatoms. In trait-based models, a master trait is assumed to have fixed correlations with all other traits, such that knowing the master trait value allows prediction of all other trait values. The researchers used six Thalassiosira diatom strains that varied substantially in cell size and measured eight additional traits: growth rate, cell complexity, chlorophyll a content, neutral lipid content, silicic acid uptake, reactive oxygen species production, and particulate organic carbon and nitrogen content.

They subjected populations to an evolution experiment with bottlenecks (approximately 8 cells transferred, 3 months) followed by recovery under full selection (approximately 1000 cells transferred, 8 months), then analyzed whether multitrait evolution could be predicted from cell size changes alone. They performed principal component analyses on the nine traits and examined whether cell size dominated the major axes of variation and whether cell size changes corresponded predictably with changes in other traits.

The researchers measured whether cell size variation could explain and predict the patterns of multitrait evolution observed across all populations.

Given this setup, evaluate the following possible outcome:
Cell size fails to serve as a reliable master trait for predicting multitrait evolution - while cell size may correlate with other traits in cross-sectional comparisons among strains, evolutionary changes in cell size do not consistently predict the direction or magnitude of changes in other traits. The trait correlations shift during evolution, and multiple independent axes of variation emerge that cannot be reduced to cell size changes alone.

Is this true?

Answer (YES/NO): YES